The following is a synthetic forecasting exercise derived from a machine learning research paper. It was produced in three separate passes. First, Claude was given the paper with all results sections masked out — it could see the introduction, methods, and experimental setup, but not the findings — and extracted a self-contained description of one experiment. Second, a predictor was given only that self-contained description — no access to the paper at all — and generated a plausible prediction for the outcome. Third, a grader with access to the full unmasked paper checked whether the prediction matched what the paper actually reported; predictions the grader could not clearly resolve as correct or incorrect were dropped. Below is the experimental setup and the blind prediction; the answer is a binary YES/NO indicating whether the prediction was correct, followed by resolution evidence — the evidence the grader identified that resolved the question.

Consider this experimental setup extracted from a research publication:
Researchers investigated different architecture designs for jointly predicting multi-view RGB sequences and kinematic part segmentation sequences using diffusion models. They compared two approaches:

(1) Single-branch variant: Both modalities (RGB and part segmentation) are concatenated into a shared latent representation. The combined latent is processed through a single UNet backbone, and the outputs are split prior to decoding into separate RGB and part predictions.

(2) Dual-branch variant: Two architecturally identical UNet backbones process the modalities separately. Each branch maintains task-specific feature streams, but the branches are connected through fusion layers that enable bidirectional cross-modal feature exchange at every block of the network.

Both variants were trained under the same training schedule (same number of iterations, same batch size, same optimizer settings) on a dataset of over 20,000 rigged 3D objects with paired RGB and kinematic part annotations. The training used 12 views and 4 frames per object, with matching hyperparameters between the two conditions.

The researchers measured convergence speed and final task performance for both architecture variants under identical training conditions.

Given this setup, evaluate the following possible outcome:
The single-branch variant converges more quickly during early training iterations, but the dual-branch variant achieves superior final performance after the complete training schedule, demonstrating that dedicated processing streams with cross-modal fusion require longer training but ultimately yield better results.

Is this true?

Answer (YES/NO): NO